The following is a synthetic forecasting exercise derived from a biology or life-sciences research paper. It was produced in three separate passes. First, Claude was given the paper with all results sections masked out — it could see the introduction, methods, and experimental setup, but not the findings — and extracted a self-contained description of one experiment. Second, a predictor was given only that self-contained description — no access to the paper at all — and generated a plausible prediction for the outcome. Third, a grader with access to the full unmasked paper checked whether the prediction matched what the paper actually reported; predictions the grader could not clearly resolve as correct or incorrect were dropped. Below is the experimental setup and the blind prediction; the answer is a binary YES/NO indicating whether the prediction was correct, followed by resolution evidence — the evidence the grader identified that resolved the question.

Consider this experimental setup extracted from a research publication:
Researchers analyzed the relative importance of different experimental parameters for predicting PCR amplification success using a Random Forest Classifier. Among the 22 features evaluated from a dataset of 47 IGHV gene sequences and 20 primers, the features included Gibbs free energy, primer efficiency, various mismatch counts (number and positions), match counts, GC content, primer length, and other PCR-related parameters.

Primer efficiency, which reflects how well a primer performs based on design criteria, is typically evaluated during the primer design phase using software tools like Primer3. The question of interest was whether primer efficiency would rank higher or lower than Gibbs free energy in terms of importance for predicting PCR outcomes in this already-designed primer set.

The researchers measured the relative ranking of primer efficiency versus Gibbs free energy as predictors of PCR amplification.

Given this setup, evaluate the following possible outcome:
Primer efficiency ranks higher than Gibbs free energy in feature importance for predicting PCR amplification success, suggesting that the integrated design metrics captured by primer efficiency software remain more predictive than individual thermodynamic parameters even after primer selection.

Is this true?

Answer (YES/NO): NO